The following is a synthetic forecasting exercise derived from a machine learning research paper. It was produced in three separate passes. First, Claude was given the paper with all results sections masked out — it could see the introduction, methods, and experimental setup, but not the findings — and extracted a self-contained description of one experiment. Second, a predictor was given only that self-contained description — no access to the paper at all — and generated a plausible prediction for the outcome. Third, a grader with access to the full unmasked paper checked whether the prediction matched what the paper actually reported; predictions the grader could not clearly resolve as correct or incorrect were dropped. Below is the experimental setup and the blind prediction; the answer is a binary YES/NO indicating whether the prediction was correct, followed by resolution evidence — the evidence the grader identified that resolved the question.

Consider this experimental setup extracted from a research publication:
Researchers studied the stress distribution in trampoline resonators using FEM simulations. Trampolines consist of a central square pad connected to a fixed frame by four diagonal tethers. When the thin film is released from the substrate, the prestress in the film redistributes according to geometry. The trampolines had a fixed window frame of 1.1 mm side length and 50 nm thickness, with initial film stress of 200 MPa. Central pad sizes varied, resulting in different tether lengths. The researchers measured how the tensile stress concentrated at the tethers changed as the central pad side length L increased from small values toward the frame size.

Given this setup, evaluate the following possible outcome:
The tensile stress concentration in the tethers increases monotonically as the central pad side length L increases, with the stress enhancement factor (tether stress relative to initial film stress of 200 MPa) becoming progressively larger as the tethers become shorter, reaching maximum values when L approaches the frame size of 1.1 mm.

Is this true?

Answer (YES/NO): NO